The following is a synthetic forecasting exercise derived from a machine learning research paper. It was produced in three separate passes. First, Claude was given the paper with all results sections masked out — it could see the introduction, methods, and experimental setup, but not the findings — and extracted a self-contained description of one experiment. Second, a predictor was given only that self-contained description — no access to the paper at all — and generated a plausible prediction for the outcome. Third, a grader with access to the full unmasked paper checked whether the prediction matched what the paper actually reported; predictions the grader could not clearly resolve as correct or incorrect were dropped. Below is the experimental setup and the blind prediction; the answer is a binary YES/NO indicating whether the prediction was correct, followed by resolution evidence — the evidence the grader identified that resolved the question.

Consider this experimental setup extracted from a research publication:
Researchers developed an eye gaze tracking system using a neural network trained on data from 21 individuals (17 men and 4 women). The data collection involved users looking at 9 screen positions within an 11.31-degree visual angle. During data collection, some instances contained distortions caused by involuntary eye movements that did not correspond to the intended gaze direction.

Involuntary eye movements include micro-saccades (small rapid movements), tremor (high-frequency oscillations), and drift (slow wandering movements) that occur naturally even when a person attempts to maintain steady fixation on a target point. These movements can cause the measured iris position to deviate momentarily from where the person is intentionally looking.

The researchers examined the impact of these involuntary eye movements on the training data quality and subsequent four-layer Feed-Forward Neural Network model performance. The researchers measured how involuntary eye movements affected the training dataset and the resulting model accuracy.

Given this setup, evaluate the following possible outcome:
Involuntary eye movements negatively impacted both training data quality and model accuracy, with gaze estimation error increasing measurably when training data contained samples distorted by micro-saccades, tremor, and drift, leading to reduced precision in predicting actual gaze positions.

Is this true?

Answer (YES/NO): NO